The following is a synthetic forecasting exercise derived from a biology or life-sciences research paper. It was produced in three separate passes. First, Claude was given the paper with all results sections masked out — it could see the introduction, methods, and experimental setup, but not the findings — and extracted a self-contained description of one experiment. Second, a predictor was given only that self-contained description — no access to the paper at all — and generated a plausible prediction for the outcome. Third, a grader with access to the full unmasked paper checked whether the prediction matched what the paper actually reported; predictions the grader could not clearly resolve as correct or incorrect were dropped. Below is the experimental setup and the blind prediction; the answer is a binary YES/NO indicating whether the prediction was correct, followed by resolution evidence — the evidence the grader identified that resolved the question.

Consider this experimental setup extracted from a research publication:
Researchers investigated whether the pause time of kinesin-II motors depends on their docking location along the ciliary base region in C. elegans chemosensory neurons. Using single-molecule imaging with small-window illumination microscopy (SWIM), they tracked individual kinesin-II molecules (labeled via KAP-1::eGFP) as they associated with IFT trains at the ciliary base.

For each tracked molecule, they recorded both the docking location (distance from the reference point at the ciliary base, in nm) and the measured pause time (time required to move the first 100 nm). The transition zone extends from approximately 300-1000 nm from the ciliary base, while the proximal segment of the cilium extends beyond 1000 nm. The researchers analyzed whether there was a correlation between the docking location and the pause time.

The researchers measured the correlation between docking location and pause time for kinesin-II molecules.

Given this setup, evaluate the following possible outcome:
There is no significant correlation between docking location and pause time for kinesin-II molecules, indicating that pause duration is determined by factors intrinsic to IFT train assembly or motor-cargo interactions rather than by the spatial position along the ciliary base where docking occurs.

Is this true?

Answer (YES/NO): NO